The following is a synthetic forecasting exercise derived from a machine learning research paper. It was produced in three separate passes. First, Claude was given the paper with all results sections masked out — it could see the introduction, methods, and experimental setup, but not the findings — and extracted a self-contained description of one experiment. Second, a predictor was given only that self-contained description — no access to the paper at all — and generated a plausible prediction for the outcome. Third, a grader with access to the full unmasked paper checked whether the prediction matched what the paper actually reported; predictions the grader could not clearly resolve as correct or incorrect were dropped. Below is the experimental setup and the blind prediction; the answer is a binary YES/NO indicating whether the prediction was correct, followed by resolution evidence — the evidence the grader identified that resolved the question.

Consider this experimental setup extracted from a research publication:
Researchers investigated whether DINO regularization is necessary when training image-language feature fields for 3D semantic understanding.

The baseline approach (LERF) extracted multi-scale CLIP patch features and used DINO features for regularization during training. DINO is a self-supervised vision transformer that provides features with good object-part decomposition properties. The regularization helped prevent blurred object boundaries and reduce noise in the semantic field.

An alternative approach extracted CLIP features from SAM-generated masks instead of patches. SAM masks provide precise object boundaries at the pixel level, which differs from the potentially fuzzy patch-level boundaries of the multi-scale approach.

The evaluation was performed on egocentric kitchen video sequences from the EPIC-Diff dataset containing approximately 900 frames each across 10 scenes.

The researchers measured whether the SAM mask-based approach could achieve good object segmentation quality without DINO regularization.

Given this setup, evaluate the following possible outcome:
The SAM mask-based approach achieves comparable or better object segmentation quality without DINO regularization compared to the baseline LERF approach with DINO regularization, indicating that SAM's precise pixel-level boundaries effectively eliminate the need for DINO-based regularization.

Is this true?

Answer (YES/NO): YES